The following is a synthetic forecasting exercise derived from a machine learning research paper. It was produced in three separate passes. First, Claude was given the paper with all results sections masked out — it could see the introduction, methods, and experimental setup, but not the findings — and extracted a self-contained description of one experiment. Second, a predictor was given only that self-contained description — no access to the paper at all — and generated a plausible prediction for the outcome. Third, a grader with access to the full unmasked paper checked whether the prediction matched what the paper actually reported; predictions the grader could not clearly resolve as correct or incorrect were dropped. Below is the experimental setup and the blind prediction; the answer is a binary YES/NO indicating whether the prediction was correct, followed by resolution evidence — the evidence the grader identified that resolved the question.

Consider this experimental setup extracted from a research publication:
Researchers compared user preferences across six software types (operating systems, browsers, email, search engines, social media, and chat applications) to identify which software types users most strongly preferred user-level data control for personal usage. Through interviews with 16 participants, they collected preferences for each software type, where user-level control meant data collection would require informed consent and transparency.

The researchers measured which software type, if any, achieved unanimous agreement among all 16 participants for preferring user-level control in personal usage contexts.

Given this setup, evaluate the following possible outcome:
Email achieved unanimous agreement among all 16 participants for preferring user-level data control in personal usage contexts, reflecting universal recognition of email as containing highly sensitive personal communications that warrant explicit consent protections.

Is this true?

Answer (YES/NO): NO